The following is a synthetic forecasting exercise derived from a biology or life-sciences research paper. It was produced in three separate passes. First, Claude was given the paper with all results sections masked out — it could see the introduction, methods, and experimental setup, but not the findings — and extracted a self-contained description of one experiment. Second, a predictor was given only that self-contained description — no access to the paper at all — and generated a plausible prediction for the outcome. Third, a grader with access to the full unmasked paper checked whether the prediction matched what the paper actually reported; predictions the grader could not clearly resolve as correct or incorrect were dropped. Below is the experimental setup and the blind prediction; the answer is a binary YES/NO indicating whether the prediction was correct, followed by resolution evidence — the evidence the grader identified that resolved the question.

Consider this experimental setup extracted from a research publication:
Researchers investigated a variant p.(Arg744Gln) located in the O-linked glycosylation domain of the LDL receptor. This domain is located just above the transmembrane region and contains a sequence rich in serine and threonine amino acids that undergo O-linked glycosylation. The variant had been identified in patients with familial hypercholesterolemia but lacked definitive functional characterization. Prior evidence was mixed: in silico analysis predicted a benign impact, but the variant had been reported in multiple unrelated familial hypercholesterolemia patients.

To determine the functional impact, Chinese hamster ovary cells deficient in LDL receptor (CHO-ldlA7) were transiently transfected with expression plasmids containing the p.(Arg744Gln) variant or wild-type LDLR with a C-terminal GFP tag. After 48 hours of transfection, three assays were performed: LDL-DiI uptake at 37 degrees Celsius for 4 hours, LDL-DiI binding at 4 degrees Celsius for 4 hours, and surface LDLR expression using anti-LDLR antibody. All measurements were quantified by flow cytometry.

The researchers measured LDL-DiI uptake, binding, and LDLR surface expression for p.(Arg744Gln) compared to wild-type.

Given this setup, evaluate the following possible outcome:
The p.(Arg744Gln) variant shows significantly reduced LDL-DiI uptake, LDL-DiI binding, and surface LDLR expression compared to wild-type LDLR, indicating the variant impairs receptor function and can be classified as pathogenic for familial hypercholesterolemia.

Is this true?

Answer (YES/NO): NO